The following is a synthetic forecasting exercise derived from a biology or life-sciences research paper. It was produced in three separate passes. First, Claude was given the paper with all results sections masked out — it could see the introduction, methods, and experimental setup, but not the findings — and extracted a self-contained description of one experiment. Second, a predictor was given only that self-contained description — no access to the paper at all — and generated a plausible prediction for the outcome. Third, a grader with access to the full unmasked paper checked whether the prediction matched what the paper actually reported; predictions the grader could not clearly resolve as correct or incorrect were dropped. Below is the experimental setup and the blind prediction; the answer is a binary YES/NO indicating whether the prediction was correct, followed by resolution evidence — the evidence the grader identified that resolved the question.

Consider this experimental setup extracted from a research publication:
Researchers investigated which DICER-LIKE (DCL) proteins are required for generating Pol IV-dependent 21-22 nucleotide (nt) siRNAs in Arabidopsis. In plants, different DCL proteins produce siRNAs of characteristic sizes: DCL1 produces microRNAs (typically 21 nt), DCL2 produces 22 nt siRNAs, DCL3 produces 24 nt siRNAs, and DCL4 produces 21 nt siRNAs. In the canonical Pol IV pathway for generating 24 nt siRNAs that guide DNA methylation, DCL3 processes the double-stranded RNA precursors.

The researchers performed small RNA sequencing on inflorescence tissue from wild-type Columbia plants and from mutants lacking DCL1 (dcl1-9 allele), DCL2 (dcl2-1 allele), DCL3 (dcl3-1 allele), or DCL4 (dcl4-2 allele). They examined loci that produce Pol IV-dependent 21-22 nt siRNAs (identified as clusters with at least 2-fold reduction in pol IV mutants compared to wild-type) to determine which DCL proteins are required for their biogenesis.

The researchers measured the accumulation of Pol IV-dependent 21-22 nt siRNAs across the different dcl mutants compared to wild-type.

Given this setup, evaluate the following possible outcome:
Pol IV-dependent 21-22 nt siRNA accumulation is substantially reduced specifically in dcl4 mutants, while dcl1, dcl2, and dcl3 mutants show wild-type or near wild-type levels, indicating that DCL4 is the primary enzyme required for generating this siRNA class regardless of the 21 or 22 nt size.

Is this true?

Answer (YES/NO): NO